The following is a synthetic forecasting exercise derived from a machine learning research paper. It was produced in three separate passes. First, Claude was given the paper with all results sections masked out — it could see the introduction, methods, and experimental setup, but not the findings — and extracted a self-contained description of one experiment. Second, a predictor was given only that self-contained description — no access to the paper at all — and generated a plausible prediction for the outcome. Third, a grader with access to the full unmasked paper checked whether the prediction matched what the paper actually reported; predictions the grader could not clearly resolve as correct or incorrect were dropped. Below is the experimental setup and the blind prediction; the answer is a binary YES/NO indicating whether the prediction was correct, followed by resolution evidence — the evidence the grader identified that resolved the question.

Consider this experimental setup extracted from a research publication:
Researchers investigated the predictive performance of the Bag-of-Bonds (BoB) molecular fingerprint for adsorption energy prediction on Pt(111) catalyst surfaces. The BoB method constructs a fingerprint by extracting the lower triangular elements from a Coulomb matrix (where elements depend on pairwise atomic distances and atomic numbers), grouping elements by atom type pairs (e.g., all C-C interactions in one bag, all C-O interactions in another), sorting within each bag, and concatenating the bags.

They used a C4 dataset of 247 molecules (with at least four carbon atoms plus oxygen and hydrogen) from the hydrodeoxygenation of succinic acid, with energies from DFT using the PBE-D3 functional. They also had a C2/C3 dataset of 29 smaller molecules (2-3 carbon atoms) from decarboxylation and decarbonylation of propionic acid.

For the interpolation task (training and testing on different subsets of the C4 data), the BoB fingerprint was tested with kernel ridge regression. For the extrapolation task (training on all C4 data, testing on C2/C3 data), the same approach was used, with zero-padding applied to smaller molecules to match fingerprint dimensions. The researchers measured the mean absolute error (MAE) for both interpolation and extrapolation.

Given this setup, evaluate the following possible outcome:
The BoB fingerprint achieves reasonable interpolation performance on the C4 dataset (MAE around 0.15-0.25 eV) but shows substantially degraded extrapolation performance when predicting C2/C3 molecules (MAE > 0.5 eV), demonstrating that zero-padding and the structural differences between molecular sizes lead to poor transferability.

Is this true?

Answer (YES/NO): YES